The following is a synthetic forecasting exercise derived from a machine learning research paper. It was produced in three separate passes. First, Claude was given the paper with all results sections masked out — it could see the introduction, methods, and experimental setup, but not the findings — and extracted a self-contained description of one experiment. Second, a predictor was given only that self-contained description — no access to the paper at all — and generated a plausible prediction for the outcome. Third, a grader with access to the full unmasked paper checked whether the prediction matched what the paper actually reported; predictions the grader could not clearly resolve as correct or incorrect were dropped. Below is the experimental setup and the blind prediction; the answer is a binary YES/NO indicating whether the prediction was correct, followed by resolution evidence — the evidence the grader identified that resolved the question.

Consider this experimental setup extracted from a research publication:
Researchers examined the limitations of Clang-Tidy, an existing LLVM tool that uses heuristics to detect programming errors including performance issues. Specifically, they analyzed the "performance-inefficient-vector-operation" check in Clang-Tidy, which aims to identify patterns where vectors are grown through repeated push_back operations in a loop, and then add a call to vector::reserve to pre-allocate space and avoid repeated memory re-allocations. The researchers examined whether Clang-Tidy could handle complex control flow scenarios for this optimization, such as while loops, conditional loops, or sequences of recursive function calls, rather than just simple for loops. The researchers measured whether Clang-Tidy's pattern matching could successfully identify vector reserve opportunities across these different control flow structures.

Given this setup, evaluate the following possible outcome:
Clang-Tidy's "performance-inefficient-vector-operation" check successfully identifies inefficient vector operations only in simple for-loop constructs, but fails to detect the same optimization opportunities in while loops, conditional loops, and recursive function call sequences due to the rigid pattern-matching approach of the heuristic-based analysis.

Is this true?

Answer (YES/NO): YES